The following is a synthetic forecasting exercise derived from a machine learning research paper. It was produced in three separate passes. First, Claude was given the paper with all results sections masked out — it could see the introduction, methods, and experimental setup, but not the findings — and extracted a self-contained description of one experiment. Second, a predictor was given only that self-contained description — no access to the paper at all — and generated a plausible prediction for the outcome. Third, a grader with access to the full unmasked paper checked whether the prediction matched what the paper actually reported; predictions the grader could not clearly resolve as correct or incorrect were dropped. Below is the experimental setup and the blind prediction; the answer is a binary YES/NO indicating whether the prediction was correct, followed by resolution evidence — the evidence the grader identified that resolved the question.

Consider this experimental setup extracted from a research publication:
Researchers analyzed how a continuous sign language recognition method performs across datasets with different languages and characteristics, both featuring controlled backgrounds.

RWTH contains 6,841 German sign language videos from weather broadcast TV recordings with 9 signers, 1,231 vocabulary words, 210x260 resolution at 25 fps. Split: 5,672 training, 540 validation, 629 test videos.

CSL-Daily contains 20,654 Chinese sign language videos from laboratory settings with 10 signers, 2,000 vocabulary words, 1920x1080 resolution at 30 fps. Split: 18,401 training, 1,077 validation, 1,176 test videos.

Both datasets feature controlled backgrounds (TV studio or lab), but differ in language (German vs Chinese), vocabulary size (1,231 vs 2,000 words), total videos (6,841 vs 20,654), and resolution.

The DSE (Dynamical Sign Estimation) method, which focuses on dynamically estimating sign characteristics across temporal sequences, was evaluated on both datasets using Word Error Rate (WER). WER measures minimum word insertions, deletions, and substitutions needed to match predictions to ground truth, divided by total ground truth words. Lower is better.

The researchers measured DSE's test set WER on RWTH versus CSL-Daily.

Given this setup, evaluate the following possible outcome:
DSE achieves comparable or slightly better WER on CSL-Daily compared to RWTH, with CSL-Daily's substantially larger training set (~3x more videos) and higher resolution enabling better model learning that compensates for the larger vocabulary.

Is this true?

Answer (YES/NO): NO